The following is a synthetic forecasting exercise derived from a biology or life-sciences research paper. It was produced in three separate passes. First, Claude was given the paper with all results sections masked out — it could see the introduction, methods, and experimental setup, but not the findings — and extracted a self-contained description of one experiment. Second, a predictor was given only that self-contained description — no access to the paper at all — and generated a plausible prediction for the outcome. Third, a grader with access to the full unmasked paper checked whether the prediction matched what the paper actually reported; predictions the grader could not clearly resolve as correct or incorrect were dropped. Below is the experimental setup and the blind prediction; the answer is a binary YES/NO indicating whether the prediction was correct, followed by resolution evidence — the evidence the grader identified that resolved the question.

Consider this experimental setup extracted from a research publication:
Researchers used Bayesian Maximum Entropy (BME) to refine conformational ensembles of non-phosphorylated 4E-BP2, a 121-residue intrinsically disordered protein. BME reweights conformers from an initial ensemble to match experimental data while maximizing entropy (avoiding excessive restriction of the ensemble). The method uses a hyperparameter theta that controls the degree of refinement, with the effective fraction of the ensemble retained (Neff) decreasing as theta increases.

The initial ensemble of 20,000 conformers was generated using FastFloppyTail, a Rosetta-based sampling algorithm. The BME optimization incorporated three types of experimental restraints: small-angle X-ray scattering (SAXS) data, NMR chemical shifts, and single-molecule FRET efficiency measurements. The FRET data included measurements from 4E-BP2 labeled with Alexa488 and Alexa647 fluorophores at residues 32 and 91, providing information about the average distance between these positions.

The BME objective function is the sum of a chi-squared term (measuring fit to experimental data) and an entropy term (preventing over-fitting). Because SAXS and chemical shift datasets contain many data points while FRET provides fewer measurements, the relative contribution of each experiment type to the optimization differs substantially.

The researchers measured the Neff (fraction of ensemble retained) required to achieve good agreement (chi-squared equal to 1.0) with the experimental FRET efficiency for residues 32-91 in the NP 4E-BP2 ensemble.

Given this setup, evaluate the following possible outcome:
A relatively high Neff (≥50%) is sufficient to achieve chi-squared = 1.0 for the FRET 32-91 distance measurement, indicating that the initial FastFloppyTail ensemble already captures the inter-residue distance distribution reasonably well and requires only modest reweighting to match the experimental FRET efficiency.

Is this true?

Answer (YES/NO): NO